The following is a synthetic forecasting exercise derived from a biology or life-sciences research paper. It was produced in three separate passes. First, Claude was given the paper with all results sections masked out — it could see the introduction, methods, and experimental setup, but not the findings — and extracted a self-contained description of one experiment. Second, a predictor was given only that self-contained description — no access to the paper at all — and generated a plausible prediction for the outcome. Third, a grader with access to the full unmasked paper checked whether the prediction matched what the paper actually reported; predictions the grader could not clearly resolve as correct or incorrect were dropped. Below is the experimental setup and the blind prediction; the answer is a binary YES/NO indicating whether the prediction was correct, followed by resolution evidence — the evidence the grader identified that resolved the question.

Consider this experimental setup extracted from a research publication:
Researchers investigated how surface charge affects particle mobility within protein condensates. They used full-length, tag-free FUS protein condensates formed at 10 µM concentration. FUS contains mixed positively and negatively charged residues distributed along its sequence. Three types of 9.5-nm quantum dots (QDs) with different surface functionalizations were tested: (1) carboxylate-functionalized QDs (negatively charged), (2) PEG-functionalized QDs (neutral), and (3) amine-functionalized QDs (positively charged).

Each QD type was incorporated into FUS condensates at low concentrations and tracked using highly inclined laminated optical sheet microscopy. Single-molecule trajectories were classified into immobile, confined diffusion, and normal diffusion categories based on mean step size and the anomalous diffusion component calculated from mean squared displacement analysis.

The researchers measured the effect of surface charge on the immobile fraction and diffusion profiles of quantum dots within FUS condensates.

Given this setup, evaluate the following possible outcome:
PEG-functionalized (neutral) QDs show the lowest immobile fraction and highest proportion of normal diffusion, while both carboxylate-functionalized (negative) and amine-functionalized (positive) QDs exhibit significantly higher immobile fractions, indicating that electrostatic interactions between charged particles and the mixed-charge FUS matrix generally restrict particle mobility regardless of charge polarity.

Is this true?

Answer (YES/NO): NO